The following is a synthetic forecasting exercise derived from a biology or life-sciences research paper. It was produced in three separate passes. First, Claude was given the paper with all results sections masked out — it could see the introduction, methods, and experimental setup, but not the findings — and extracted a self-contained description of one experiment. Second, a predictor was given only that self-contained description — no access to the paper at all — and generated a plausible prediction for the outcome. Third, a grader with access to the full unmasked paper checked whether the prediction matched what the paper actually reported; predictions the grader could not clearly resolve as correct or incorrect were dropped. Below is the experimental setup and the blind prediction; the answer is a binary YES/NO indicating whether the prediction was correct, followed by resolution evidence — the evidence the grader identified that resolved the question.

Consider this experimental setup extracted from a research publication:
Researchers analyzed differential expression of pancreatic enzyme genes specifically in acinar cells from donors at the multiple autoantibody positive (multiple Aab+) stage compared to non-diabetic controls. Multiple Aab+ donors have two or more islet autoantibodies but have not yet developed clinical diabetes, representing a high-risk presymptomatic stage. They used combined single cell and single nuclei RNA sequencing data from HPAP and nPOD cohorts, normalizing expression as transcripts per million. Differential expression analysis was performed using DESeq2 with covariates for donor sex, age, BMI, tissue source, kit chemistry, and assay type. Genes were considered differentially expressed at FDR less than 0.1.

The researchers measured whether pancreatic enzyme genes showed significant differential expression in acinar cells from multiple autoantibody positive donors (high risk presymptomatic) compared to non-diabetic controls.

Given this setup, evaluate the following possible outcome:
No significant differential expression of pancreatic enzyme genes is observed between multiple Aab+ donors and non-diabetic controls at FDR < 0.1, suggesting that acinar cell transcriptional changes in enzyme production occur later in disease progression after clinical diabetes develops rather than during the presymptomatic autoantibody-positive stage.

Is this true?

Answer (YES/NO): YES